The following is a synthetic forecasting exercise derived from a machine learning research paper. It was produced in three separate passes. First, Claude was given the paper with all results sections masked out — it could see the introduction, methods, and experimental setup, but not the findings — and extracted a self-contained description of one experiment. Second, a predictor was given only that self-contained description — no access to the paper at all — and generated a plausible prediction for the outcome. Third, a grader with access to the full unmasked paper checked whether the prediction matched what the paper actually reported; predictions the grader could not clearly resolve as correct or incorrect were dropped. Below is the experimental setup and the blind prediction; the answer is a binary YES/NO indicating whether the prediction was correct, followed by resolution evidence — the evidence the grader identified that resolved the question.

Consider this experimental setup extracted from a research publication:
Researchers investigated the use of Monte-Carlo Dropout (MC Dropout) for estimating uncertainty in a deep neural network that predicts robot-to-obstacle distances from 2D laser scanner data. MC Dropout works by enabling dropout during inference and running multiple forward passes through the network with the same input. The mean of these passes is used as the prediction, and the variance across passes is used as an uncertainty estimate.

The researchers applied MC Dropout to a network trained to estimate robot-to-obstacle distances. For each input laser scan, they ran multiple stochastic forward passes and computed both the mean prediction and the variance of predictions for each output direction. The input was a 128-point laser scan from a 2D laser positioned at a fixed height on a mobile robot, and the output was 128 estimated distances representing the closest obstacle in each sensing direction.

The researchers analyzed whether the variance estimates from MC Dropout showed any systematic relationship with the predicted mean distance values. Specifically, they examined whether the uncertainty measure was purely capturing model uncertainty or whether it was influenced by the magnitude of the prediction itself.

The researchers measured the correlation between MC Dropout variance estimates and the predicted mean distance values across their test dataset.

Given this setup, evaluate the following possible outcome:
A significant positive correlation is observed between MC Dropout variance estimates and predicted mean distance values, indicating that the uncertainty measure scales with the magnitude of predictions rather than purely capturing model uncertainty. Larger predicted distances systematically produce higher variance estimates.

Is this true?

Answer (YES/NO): YES